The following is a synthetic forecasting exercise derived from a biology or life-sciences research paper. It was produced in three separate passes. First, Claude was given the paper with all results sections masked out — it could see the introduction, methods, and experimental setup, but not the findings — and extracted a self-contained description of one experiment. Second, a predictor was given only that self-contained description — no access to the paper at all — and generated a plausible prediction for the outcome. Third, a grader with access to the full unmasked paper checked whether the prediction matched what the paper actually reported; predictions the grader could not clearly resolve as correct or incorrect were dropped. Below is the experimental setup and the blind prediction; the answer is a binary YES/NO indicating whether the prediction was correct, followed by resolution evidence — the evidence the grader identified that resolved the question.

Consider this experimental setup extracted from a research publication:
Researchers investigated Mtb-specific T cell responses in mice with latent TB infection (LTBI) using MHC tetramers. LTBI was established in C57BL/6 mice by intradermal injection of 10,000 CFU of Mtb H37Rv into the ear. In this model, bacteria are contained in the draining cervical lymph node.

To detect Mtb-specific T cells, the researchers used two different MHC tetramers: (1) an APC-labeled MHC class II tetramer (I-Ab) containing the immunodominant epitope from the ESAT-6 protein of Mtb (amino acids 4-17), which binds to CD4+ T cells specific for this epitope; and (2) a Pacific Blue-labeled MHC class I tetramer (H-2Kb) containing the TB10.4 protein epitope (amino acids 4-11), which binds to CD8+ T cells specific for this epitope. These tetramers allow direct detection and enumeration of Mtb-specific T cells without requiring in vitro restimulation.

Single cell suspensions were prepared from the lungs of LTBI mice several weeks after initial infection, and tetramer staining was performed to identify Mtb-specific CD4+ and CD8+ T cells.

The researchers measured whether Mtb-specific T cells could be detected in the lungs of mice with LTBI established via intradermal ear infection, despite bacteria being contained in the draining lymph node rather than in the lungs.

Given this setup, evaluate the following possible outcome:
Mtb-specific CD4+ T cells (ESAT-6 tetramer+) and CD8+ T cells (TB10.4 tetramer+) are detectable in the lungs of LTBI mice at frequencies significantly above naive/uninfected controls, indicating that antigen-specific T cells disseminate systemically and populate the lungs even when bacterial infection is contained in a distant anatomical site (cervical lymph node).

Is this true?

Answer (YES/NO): NO